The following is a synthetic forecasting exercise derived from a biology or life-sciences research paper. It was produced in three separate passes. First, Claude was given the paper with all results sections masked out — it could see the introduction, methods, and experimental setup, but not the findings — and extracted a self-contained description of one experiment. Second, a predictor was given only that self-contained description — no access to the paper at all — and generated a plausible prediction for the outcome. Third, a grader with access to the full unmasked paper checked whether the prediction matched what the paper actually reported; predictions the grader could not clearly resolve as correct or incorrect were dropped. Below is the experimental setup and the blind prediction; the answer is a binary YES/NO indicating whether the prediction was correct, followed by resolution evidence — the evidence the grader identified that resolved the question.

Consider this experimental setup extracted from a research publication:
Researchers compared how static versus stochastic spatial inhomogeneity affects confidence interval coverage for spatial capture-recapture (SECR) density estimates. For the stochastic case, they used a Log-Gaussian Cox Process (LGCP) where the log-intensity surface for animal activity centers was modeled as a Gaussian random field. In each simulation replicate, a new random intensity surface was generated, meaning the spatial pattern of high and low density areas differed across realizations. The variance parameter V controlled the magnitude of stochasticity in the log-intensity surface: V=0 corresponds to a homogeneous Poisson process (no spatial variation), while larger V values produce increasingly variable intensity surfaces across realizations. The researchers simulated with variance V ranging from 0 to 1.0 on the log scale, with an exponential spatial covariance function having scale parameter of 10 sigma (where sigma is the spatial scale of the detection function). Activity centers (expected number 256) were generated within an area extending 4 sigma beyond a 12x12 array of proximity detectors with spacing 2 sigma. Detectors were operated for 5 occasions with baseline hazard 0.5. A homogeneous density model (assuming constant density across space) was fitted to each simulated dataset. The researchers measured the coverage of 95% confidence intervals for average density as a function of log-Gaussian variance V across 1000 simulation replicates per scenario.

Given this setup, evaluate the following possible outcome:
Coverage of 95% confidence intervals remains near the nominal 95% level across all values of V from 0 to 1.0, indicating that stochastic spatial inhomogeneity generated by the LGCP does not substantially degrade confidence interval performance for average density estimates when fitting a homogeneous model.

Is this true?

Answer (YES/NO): NO